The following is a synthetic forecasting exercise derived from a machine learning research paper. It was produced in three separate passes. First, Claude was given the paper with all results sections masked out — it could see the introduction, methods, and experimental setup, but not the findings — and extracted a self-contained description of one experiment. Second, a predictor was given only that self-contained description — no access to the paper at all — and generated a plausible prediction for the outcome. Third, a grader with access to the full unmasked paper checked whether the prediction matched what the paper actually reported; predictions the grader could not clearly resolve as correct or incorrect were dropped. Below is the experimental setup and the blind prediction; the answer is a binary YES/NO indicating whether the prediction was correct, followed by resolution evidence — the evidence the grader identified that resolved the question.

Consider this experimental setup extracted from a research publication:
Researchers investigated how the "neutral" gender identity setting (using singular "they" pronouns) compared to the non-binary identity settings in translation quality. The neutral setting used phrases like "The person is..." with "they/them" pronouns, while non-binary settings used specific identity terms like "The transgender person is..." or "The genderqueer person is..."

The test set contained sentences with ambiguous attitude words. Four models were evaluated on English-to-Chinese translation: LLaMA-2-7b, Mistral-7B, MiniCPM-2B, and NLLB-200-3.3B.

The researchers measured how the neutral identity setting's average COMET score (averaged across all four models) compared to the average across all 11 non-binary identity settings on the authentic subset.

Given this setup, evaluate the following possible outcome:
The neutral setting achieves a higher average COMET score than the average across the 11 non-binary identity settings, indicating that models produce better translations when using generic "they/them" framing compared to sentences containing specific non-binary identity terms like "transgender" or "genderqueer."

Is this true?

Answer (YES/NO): YES